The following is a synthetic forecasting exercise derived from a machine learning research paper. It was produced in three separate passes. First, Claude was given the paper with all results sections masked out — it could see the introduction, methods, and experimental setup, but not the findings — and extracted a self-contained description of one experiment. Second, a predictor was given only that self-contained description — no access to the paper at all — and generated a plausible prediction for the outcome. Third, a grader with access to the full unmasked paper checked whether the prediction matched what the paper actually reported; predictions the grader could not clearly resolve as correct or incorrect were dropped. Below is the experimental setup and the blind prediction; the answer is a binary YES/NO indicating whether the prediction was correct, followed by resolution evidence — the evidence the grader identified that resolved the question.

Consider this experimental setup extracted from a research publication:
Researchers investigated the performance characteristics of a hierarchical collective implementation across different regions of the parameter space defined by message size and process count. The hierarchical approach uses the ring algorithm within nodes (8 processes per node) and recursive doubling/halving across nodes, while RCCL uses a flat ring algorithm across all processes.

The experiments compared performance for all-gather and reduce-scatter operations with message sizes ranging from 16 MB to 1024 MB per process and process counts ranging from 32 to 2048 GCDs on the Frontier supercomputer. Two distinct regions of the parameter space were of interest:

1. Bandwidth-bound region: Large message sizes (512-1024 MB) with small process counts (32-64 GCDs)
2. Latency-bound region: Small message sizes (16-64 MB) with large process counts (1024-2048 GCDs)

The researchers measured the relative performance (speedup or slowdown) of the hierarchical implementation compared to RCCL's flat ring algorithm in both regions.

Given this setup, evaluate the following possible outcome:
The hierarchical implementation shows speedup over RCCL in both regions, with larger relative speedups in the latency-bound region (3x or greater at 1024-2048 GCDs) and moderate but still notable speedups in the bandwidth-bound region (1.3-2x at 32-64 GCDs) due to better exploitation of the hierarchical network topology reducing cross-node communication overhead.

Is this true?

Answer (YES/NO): NO